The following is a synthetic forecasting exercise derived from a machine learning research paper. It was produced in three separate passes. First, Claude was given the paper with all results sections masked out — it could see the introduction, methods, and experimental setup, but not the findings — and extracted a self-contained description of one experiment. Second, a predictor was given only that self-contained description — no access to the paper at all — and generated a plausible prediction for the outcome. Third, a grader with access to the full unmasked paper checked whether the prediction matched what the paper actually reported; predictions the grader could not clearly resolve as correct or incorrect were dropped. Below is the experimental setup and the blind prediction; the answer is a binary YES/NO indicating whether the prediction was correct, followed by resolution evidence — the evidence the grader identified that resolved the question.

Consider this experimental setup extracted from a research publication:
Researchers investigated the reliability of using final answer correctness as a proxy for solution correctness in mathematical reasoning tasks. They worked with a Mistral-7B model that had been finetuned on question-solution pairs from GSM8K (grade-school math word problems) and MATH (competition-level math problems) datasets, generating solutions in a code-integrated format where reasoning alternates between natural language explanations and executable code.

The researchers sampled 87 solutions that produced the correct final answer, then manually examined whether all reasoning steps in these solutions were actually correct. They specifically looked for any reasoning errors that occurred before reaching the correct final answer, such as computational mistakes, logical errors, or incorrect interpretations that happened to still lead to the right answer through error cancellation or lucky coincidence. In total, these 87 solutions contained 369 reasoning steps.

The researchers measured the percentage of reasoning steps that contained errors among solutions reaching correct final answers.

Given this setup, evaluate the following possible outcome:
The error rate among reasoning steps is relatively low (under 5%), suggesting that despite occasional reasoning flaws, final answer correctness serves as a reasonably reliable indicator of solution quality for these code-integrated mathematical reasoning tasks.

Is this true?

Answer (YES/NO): YES